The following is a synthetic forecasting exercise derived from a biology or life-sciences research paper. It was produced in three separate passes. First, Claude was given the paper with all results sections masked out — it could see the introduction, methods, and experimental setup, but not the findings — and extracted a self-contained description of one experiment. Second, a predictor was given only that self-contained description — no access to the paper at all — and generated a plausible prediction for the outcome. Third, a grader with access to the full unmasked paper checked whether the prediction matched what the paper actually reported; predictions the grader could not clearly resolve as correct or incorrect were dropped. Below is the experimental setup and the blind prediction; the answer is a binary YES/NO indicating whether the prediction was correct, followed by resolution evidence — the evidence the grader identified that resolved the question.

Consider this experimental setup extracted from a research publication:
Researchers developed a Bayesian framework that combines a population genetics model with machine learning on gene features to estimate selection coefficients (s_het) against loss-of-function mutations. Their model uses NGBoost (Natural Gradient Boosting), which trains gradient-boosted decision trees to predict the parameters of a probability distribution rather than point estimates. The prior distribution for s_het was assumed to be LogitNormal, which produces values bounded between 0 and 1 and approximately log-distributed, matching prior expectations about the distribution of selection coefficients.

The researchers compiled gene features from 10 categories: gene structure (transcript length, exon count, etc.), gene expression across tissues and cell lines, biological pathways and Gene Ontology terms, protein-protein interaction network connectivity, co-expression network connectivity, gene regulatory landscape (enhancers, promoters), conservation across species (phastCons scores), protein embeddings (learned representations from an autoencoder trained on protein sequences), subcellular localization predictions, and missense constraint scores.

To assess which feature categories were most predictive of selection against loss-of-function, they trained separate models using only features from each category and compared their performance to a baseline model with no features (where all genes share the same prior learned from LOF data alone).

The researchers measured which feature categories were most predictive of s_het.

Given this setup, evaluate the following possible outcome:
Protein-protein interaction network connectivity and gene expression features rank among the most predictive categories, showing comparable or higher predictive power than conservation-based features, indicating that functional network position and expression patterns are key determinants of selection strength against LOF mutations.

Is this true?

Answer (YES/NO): NO